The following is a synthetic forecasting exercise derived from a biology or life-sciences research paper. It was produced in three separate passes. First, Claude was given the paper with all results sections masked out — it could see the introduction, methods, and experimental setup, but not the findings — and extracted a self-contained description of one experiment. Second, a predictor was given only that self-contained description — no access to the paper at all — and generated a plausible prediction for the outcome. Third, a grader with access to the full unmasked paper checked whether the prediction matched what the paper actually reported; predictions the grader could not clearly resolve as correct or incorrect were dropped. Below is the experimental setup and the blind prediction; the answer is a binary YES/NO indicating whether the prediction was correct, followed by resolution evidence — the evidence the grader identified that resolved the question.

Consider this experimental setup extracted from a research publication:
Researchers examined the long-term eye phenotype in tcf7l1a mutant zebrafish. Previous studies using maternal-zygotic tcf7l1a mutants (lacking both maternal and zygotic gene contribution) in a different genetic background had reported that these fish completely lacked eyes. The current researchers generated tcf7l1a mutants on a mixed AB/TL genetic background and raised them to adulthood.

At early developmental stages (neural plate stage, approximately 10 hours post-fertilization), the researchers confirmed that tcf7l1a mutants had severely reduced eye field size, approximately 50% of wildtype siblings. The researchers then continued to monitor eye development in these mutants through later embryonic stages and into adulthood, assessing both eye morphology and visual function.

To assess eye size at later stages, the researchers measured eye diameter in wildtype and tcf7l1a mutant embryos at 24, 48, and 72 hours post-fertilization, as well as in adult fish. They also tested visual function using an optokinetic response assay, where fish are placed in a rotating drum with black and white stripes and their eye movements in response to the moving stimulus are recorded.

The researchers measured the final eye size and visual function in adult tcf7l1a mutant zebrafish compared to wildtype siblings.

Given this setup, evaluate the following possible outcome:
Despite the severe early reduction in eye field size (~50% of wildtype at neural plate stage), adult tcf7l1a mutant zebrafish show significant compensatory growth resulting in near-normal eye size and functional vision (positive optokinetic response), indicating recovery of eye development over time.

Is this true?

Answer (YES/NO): YES